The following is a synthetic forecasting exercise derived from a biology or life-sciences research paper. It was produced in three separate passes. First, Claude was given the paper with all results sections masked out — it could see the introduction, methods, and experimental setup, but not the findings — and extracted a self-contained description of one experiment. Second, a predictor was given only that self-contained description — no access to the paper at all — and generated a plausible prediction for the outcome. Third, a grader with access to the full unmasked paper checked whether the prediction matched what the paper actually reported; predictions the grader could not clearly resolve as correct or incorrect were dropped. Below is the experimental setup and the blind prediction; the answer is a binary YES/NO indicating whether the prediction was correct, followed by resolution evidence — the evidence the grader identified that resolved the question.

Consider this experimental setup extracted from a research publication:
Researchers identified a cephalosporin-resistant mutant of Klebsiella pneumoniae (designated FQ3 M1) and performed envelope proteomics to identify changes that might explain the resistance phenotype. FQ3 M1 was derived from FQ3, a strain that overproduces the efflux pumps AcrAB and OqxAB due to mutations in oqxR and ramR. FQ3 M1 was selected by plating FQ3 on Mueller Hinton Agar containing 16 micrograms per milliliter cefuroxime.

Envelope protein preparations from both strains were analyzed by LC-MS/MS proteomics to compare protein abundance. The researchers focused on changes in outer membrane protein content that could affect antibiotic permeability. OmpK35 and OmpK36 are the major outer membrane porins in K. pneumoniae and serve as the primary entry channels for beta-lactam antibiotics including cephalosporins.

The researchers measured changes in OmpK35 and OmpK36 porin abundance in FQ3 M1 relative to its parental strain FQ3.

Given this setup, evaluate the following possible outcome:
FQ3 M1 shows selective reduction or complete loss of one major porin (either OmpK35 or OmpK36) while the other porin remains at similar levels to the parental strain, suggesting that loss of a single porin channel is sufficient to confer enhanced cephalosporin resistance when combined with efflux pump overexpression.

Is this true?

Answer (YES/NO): NO